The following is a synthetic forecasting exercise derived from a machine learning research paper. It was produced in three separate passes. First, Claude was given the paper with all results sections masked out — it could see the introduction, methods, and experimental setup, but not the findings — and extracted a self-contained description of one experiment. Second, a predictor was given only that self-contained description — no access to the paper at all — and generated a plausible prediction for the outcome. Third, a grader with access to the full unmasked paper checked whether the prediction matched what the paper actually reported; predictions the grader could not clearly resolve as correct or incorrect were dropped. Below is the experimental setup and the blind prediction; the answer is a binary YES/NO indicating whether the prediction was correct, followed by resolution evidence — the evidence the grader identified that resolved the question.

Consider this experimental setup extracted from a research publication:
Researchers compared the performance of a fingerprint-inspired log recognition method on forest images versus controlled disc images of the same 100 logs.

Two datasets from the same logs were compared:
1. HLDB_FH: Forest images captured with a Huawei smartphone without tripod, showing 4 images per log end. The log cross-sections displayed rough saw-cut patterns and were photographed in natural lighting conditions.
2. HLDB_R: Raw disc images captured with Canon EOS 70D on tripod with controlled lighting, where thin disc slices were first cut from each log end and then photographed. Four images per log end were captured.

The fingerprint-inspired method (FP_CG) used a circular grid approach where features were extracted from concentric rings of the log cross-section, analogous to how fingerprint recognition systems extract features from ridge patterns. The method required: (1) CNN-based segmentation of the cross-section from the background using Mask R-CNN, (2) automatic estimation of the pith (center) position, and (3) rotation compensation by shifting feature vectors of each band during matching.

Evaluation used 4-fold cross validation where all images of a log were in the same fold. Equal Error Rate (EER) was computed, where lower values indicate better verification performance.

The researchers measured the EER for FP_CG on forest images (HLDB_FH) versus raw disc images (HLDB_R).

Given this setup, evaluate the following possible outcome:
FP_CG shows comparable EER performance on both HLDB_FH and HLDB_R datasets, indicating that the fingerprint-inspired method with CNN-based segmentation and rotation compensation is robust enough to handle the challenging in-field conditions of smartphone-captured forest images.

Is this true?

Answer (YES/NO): NO